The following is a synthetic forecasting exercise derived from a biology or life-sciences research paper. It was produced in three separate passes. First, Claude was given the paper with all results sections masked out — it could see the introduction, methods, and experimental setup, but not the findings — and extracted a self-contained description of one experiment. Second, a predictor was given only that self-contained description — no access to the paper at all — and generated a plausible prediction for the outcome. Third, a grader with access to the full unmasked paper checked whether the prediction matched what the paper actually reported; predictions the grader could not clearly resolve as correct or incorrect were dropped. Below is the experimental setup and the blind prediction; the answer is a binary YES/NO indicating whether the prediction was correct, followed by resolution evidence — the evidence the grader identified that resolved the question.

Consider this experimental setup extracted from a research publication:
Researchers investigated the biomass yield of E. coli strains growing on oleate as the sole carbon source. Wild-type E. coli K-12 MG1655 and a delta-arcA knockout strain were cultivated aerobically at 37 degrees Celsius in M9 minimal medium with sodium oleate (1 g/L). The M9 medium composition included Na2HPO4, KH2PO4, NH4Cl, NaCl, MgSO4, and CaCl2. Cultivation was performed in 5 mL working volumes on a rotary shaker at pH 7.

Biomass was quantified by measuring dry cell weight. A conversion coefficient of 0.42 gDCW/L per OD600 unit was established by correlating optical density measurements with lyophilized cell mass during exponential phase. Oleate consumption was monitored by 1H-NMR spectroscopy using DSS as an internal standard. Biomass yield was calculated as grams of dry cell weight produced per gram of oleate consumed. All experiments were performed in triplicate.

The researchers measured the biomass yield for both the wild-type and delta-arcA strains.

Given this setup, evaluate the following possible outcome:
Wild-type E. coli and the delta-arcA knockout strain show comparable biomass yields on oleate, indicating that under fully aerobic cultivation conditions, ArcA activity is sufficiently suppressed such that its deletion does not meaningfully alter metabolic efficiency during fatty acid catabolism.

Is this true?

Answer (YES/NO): NO